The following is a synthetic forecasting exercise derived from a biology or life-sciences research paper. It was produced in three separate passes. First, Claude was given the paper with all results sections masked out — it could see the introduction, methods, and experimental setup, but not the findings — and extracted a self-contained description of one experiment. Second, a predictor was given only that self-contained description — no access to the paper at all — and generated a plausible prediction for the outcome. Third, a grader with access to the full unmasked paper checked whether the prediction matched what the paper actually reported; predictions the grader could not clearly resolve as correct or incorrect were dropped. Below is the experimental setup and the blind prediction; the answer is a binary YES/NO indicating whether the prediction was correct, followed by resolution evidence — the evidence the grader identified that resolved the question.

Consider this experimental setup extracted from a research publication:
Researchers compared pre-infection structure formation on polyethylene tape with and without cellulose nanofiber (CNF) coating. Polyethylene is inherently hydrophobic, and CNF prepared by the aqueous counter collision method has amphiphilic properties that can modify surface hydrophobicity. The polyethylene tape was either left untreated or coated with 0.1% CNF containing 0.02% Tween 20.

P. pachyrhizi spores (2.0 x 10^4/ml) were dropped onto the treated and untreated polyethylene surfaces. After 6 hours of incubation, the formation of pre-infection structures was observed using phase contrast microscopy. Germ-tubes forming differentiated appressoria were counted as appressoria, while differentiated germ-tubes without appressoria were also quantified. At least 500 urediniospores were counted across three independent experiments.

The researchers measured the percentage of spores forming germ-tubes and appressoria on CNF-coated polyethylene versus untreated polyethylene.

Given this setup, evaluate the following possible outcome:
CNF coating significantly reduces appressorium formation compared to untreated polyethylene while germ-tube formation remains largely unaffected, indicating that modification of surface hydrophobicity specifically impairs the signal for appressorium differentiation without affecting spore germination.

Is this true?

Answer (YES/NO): YES